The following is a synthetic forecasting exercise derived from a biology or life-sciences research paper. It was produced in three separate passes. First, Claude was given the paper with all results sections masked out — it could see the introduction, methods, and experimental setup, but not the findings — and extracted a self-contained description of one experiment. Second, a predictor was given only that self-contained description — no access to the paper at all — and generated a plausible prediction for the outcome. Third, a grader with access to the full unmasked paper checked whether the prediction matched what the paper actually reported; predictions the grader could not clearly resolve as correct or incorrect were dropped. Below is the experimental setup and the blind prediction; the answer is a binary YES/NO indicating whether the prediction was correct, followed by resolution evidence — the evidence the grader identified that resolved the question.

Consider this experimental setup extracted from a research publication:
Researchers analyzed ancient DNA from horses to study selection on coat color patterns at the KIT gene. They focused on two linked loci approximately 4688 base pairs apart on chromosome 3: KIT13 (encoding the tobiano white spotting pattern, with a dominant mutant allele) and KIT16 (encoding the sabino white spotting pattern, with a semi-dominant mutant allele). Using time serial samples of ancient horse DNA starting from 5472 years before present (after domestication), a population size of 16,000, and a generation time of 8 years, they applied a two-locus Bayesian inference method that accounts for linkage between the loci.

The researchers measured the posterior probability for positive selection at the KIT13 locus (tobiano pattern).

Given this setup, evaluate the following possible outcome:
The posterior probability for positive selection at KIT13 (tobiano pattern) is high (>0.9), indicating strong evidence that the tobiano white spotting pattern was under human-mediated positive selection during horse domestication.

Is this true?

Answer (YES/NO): NO